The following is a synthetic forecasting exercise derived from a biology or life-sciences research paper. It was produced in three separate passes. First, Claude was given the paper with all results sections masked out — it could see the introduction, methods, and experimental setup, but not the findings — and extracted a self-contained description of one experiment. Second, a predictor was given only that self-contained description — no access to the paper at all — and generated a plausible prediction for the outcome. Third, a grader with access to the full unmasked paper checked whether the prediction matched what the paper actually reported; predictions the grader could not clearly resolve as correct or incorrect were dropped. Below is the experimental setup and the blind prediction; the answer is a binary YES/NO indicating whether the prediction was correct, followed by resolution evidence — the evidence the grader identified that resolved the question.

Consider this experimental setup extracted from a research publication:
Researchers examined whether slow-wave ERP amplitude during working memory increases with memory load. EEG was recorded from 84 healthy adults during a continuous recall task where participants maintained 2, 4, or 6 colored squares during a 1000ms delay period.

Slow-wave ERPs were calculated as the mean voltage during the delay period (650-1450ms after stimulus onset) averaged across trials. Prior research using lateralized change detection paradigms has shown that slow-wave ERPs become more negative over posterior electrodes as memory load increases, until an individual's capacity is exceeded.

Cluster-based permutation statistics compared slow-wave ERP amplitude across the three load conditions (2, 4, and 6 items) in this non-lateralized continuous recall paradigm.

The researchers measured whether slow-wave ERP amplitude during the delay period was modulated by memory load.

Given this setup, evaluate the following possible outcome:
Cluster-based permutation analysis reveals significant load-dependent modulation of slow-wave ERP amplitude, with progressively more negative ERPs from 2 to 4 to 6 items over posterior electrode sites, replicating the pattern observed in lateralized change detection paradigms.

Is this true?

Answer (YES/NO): NO